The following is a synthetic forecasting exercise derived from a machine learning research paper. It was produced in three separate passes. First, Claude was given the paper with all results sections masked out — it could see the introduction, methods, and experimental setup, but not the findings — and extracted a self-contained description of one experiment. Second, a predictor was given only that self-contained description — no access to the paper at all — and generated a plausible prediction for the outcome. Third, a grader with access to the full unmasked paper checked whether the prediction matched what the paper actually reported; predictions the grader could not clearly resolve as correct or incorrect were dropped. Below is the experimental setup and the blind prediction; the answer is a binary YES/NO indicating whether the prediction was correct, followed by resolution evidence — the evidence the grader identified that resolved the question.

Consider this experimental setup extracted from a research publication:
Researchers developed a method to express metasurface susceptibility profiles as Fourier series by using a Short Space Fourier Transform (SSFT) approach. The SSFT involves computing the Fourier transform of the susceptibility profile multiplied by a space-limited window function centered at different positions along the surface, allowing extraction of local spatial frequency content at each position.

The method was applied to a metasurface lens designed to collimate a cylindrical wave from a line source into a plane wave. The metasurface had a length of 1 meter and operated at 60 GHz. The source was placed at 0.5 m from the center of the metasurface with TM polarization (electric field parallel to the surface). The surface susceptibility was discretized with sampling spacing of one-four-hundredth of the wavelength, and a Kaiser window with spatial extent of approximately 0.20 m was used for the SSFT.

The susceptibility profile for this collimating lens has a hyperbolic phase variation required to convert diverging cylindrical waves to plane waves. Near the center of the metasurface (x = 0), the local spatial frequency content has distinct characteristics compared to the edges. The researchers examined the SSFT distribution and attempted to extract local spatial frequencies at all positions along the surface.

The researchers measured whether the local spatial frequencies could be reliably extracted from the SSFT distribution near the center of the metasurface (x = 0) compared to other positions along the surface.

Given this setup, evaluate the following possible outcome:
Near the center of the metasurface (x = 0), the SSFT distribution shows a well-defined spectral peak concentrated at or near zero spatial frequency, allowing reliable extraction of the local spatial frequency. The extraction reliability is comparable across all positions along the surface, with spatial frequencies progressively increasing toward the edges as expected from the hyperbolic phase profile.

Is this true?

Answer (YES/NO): NO